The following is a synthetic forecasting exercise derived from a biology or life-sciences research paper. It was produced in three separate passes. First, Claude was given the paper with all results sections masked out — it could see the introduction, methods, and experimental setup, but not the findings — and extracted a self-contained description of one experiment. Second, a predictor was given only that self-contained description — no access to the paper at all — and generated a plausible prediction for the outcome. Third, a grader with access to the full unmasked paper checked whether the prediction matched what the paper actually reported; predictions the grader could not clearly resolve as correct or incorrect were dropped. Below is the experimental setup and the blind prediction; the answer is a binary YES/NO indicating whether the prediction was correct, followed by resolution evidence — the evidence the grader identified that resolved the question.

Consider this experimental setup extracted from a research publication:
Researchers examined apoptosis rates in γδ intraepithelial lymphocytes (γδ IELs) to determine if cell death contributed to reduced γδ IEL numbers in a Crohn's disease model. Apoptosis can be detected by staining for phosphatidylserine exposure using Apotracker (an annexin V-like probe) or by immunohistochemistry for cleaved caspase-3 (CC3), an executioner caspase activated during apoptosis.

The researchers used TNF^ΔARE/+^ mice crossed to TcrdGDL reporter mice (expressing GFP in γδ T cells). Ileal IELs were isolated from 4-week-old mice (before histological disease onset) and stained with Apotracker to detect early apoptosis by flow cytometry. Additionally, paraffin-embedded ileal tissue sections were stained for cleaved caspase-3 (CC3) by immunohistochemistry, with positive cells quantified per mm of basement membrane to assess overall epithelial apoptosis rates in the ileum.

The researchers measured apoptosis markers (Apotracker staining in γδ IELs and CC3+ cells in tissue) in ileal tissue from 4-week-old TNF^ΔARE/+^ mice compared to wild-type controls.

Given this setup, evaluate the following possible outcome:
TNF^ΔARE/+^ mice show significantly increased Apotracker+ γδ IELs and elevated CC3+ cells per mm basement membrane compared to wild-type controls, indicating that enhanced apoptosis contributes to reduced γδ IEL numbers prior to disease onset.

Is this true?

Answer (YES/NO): YES